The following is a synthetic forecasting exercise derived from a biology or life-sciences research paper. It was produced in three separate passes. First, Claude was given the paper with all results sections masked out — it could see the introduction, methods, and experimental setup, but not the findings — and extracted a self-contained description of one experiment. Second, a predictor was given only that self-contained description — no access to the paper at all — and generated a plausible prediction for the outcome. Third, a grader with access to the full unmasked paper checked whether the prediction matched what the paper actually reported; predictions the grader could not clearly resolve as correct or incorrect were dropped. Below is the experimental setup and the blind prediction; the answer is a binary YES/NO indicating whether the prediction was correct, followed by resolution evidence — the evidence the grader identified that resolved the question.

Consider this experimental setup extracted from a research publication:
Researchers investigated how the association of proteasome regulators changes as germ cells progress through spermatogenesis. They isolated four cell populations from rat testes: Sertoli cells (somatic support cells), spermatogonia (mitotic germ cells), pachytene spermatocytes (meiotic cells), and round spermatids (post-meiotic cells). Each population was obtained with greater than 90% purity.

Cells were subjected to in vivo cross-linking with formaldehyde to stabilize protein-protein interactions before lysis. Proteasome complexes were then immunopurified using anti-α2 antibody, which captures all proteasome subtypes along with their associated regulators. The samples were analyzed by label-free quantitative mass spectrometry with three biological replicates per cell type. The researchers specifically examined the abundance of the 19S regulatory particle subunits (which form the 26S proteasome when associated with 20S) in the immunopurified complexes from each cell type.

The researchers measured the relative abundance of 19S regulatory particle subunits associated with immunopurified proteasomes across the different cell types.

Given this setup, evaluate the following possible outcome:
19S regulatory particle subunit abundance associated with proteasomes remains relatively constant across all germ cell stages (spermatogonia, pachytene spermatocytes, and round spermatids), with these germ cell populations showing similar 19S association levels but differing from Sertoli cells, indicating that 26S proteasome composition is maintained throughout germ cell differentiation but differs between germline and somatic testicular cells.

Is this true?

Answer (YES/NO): NO